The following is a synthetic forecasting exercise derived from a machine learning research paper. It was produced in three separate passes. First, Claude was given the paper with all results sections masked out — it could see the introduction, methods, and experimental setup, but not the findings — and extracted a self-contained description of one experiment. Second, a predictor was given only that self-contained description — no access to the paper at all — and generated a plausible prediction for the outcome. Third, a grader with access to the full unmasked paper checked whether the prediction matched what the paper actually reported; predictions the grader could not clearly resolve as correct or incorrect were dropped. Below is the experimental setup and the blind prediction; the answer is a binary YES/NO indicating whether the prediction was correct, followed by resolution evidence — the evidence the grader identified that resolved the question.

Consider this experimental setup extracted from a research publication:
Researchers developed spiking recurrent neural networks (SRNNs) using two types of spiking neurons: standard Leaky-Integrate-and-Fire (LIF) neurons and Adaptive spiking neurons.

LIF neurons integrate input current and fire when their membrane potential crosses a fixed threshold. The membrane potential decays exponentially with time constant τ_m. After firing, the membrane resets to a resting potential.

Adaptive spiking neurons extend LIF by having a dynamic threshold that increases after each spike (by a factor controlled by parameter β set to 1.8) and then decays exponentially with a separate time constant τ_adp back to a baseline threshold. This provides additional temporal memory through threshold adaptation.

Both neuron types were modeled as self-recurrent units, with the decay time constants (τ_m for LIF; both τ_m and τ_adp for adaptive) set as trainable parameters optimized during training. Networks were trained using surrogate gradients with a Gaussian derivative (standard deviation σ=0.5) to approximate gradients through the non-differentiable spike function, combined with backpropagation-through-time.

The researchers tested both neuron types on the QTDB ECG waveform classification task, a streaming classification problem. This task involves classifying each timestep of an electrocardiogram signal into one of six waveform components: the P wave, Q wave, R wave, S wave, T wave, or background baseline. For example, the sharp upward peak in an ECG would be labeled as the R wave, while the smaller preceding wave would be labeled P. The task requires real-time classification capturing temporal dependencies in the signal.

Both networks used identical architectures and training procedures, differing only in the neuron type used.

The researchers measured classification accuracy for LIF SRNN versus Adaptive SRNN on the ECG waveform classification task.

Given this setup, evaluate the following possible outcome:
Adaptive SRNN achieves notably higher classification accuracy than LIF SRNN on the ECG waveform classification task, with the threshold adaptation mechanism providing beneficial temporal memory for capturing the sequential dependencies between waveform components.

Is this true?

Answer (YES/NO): YES